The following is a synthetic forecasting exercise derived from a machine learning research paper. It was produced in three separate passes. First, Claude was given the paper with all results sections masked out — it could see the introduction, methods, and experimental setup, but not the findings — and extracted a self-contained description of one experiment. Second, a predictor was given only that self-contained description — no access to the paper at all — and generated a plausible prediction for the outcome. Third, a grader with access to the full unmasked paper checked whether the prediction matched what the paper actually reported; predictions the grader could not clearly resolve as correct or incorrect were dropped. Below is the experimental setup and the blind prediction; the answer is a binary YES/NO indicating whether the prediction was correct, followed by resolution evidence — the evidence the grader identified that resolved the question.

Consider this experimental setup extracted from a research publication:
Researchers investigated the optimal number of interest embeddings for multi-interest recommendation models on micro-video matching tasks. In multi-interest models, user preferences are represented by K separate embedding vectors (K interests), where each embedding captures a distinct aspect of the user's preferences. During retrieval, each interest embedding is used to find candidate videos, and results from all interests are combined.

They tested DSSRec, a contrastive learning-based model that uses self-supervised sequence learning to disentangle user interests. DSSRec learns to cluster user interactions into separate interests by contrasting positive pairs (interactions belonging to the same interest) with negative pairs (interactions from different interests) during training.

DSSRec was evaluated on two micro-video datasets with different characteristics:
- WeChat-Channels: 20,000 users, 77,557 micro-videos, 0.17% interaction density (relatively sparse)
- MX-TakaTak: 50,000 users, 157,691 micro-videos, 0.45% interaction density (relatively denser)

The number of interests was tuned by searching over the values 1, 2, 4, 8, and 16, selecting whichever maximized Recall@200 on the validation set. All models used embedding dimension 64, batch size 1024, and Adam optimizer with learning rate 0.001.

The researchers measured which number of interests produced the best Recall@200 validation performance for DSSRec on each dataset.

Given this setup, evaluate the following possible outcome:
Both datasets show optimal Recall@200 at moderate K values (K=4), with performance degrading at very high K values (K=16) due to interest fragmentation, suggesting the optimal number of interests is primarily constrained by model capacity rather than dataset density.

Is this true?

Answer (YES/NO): NO